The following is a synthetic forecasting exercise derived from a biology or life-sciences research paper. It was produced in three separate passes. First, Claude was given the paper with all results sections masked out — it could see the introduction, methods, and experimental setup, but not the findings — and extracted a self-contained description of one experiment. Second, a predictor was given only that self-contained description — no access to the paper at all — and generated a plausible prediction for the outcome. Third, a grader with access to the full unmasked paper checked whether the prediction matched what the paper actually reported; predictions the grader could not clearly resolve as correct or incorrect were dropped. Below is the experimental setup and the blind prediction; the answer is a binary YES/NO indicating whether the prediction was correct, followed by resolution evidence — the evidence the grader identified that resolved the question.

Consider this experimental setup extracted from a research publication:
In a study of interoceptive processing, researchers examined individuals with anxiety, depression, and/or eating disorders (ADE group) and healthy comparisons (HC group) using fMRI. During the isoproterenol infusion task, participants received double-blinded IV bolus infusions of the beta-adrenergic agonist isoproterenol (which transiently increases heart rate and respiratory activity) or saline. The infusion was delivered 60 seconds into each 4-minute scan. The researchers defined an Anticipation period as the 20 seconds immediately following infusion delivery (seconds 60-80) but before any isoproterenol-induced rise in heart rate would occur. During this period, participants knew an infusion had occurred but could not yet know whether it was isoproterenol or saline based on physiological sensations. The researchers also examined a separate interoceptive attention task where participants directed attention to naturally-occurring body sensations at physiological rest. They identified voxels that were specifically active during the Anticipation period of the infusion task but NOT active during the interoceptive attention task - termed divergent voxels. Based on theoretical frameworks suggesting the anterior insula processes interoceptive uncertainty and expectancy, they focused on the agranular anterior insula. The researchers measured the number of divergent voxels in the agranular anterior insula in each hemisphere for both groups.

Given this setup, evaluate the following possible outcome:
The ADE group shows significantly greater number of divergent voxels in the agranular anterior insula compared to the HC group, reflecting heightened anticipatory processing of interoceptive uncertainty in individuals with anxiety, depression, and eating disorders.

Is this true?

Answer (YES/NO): NO